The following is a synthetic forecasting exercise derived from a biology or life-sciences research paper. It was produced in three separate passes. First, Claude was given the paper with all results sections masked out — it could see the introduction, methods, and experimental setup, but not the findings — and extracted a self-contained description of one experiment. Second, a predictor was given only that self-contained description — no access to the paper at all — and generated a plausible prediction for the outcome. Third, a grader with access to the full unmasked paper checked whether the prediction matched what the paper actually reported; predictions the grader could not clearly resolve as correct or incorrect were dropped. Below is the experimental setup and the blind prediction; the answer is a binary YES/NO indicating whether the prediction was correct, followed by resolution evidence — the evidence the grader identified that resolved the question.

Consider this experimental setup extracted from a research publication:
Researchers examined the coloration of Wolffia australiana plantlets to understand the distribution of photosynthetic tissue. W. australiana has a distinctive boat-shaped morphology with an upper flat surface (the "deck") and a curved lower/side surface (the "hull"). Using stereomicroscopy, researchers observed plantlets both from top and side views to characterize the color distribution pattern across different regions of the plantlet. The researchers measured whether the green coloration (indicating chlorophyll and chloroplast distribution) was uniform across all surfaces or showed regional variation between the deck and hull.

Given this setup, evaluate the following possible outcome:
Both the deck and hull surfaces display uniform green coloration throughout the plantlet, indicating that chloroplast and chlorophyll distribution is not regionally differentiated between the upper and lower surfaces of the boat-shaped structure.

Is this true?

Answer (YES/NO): NO